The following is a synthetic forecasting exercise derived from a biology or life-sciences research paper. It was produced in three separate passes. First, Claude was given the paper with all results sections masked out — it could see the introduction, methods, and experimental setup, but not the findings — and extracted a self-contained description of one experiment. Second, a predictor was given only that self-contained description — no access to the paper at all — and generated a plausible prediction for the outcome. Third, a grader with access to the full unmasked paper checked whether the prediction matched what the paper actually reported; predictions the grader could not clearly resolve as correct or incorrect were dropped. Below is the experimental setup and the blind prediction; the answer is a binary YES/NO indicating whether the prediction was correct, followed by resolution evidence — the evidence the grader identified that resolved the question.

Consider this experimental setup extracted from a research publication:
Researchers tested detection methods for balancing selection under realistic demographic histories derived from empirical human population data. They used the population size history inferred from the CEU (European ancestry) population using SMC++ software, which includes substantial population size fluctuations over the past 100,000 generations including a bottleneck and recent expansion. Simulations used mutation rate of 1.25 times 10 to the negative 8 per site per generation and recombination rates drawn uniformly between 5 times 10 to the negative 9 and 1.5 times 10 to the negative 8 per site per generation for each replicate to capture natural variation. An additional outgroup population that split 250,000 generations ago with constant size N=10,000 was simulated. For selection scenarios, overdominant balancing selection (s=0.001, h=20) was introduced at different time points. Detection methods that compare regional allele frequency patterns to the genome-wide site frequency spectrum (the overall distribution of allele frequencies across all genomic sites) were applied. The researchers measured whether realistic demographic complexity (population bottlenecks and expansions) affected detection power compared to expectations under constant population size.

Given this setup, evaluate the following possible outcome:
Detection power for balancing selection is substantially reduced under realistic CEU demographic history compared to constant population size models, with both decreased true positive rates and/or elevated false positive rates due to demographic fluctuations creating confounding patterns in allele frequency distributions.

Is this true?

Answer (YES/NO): NO